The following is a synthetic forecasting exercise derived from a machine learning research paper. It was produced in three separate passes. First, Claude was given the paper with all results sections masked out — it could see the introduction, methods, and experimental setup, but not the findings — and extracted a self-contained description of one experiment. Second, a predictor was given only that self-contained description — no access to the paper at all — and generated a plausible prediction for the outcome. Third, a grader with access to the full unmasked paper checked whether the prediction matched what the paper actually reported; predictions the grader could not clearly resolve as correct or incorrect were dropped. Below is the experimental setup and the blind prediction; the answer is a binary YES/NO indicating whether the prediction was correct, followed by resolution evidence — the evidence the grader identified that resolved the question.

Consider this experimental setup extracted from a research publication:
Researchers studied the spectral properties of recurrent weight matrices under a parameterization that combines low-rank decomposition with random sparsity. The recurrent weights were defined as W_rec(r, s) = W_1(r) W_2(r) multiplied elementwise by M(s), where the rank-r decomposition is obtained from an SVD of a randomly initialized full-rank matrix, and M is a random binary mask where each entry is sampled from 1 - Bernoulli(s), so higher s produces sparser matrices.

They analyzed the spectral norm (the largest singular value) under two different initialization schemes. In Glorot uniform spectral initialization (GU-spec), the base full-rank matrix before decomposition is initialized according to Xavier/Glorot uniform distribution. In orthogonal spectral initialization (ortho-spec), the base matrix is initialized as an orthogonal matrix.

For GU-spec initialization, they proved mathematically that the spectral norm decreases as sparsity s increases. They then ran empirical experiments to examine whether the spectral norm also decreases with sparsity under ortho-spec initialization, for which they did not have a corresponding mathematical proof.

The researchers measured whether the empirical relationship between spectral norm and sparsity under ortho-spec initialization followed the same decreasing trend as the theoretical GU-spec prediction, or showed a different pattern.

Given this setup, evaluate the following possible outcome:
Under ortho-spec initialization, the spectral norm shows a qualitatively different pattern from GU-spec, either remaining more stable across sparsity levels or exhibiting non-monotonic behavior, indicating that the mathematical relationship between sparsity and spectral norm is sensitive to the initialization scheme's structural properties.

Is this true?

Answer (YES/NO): NO